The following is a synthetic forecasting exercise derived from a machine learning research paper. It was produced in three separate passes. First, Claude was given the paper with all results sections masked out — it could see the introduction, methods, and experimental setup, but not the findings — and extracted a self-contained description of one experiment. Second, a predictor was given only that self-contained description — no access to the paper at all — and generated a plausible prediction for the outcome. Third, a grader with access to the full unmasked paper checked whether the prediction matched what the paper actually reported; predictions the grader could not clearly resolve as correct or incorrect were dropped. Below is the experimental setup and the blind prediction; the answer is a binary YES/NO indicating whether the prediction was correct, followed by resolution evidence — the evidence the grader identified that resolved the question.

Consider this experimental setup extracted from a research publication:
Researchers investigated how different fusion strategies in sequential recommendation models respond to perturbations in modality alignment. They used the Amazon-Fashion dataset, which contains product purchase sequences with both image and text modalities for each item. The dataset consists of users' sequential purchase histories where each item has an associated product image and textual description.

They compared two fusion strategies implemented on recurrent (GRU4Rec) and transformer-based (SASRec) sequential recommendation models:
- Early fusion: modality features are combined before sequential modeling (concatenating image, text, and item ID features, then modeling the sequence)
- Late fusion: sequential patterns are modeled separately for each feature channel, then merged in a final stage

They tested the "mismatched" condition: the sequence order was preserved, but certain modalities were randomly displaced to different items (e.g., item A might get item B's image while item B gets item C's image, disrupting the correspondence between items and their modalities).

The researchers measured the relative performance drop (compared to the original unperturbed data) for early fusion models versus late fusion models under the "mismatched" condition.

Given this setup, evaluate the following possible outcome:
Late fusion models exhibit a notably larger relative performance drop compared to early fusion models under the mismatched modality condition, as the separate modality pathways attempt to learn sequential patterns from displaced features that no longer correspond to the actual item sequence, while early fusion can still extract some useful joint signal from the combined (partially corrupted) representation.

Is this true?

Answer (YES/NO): NO